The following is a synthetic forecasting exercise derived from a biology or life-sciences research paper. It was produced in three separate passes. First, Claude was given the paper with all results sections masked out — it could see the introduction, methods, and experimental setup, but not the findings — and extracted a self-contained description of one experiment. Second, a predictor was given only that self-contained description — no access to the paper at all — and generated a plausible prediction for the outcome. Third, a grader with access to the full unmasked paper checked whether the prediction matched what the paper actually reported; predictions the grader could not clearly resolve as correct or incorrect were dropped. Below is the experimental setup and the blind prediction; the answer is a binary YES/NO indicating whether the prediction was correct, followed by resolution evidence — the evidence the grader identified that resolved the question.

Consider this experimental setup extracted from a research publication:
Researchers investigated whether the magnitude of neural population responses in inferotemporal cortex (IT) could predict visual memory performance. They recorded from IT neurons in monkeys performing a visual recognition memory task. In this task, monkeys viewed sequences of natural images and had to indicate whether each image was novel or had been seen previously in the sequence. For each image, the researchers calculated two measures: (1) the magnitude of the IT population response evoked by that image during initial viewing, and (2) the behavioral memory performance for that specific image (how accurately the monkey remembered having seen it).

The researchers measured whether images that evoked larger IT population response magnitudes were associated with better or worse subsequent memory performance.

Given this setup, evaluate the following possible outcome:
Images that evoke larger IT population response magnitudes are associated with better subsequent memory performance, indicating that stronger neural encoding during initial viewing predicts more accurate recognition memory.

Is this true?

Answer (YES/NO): YES